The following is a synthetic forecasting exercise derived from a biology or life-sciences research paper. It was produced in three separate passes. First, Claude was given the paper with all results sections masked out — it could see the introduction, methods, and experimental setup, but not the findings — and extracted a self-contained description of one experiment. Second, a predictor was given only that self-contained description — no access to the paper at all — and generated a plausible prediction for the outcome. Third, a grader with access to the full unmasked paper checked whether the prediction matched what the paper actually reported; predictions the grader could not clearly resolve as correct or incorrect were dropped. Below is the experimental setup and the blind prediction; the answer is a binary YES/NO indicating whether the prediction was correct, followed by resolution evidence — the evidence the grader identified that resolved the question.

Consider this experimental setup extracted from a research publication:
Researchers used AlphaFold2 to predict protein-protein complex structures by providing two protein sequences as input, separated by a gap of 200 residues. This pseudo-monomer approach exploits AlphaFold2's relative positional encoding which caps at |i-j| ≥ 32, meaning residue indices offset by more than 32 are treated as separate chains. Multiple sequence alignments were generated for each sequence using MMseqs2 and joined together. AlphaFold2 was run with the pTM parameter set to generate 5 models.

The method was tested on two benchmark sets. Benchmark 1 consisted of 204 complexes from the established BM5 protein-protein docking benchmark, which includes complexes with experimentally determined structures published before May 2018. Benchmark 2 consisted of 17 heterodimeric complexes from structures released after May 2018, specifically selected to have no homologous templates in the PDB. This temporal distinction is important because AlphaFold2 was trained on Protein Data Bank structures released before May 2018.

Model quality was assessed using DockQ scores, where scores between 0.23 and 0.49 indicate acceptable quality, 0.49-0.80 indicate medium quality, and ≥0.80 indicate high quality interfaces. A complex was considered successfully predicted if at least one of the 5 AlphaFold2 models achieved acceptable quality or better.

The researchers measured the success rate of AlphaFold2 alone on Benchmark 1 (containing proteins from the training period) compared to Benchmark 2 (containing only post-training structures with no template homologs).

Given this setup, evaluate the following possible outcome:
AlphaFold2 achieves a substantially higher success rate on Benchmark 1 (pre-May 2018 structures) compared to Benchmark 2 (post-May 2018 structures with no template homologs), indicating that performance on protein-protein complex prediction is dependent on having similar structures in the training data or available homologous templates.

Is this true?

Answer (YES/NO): YES